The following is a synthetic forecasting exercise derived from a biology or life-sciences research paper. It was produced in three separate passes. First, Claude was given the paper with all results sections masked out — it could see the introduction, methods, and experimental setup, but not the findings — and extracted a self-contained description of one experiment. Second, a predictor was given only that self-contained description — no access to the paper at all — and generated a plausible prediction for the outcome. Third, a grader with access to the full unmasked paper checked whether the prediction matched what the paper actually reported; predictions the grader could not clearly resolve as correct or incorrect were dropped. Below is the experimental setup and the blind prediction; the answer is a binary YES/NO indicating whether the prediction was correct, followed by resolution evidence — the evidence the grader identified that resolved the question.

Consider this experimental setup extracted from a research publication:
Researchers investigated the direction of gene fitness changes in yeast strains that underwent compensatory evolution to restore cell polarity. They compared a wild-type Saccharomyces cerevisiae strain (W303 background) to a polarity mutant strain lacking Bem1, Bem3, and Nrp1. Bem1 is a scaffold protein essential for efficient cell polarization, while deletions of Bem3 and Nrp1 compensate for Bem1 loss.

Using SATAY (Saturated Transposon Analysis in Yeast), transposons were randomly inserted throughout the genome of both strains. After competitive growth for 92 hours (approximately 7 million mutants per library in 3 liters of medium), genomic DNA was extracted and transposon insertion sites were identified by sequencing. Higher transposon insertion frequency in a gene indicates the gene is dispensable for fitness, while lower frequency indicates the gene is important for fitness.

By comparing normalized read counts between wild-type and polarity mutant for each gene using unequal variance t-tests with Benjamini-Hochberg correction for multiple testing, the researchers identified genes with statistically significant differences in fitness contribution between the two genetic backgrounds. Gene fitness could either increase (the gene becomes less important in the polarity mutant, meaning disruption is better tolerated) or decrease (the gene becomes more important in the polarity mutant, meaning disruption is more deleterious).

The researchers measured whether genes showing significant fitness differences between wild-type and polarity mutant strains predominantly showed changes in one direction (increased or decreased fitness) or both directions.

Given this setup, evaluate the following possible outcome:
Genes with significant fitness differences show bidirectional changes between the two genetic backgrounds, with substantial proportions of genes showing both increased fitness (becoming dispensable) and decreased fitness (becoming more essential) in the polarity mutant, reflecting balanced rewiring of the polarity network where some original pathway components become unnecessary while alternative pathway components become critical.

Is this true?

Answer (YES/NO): YES